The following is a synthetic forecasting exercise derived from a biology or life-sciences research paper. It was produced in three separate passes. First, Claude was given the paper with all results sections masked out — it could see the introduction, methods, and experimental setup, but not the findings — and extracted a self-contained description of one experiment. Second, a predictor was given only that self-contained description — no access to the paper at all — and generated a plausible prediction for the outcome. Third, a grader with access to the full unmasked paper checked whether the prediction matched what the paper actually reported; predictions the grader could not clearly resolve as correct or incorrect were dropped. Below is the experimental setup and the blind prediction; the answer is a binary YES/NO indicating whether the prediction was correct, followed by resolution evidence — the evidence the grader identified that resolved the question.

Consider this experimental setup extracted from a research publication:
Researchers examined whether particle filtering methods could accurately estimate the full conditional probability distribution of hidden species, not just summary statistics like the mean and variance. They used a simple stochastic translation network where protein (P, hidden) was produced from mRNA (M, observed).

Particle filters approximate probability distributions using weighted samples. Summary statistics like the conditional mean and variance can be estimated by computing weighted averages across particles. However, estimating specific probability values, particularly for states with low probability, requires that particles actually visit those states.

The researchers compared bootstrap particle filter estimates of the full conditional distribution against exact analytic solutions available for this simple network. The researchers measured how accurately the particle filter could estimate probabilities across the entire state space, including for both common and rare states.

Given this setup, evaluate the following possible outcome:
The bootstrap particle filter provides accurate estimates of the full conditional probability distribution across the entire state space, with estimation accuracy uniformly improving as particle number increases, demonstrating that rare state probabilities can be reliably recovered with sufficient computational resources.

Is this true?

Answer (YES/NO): NO